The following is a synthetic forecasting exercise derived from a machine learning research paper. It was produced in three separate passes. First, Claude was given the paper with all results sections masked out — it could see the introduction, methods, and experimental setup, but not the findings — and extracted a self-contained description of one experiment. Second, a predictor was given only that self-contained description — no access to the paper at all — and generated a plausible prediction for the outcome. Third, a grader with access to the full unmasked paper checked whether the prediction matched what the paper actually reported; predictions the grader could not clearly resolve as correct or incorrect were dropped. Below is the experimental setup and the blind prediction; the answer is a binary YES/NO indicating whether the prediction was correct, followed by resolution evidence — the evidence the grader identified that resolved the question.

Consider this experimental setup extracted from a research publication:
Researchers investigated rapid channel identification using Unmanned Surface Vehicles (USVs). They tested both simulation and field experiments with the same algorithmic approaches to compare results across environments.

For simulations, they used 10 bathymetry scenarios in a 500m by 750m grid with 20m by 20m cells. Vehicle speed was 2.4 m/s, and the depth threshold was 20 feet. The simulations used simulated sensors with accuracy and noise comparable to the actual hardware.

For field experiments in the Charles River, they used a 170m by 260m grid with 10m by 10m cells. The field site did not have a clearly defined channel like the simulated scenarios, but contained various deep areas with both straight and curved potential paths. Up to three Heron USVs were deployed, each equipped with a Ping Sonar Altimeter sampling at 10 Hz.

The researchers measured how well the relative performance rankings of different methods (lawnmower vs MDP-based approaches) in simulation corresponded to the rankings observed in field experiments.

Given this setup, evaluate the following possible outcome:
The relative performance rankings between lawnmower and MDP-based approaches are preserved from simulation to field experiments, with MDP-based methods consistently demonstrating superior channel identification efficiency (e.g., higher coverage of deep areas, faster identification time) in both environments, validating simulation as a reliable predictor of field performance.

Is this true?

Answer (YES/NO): NO